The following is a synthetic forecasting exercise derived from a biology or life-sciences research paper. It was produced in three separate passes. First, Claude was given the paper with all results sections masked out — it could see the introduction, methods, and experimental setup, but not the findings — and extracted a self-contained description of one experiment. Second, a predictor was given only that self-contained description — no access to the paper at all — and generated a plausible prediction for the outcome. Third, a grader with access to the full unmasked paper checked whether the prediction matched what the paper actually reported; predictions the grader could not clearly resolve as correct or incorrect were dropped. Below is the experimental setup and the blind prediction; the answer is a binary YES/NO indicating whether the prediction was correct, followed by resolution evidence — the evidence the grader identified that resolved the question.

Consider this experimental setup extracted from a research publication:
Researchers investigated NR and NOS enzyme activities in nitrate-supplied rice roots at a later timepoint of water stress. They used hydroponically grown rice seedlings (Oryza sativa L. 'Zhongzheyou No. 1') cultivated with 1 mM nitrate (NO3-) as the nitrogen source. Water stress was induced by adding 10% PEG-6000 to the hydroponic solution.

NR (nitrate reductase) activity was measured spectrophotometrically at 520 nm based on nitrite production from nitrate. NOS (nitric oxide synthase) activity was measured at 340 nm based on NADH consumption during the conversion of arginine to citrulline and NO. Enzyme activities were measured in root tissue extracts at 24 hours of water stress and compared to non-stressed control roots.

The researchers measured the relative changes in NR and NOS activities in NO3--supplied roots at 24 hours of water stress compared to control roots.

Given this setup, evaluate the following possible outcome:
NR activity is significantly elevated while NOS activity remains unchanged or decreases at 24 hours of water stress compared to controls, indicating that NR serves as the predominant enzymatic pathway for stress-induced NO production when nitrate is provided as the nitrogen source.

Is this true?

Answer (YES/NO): YES